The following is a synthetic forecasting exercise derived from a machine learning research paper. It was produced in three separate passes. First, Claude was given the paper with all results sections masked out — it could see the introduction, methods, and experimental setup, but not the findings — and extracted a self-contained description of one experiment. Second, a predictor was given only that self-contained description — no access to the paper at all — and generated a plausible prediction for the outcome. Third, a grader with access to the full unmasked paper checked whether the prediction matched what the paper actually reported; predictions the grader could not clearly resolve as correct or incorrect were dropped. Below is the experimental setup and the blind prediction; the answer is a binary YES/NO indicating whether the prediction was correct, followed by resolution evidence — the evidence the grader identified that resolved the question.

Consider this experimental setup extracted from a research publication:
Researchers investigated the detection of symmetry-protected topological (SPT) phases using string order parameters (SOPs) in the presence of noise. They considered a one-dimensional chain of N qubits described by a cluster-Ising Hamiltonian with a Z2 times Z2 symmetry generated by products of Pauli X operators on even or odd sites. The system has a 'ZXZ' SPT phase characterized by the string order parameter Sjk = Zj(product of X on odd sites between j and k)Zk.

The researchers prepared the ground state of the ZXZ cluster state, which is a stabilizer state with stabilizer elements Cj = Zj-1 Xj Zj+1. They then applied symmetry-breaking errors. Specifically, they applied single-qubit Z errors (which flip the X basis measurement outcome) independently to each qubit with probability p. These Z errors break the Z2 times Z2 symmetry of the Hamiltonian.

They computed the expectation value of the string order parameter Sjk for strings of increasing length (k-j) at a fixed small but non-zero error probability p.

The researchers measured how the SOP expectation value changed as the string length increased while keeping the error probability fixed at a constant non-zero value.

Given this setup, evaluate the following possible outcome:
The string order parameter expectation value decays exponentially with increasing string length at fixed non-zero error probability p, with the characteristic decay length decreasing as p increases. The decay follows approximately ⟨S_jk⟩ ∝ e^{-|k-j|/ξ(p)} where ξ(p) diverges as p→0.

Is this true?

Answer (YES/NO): YES